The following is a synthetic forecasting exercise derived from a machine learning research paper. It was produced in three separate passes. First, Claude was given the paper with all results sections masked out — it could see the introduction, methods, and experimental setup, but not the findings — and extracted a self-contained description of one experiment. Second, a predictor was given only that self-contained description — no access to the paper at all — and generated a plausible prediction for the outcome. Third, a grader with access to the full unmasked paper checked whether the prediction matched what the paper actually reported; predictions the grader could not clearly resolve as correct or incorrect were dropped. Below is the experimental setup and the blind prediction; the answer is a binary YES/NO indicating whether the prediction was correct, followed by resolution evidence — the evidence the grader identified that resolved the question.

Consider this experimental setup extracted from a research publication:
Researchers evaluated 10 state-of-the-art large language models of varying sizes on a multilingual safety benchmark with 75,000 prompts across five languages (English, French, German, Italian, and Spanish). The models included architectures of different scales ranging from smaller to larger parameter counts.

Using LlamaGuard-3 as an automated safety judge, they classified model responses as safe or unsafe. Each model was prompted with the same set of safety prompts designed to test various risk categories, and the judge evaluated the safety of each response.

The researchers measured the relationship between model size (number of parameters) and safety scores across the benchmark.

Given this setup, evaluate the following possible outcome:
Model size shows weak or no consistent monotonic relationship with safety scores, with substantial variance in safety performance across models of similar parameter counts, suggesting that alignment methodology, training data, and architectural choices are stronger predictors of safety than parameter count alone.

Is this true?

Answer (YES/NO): YES